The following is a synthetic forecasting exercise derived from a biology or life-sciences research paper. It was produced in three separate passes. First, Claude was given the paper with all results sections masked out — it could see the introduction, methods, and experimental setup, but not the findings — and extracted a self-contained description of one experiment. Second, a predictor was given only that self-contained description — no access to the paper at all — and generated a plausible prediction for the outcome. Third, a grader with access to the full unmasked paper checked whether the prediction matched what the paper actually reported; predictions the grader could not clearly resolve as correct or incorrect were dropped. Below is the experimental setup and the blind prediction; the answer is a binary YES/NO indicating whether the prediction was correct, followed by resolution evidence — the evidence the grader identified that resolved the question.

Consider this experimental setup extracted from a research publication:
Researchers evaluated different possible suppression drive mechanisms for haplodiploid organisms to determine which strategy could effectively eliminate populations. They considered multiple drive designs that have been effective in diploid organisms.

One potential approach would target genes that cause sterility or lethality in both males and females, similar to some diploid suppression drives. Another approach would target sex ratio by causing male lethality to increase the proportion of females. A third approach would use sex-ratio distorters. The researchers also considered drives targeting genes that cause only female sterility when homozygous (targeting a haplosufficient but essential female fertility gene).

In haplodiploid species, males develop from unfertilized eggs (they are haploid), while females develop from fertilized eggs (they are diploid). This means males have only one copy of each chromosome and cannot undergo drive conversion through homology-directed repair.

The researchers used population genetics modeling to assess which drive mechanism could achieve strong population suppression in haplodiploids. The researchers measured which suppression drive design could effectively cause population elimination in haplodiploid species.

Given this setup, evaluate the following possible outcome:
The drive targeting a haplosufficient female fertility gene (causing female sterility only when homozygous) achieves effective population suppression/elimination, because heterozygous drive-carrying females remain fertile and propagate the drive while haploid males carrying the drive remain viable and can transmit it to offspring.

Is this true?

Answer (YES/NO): YES